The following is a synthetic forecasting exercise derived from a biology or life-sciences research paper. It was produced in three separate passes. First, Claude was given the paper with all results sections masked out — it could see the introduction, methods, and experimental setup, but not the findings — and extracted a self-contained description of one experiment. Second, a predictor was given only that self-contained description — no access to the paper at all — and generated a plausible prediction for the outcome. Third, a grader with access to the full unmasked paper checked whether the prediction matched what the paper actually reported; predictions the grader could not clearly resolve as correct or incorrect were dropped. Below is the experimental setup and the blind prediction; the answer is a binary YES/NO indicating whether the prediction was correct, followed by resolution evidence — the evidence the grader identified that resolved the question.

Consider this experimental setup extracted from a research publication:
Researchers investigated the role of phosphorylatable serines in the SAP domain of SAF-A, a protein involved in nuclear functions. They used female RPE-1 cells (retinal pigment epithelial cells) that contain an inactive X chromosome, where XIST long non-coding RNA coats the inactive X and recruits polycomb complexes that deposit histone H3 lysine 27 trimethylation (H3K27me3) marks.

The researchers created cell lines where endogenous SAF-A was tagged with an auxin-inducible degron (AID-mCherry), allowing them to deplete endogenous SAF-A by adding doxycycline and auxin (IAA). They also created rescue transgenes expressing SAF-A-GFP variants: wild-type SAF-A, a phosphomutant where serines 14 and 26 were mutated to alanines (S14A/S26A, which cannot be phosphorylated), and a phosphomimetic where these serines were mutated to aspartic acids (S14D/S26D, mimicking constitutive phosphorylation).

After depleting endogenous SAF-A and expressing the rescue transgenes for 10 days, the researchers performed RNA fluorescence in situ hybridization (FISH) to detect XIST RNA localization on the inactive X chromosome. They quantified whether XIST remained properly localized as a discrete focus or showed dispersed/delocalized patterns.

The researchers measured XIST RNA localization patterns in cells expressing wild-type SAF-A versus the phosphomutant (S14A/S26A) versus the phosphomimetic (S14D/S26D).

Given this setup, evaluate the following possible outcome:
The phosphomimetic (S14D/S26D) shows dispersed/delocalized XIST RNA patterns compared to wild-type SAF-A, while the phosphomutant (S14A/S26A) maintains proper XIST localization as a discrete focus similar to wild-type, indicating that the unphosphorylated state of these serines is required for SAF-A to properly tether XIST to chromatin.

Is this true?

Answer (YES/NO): YES